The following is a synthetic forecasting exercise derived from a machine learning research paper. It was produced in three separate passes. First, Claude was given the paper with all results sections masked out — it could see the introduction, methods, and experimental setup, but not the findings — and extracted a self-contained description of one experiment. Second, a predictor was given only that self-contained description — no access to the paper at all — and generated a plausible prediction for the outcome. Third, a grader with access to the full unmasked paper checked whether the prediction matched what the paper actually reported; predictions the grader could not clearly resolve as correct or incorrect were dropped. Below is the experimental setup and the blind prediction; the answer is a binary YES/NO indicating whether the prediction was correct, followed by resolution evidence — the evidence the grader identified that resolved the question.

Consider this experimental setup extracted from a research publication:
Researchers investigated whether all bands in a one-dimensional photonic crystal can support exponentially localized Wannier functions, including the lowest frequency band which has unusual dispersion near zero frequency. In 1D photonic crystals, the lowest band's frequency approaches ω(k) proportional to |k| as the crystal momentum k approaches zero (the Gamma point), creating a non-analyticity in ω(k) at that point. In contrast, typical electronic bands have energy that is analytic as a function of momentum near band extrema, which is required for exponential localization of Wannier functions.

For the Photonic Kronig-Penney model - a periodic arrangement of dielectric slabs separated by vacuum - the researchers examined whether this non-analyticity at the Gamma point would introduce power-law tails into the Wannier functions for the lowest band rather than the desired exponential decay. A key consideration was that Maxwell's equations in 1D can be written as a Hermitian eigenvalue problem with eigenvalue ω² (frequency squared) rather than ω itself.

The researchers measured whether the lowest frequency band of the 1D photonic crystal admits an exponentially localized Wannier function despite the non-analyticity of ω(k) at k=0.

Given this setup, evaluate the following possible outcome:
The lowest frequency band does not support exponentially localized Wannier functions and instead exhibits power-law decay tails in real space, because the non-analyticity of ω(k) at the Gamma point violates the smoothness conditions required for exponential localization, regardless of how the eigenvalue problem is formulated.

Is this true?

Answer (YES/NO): NO